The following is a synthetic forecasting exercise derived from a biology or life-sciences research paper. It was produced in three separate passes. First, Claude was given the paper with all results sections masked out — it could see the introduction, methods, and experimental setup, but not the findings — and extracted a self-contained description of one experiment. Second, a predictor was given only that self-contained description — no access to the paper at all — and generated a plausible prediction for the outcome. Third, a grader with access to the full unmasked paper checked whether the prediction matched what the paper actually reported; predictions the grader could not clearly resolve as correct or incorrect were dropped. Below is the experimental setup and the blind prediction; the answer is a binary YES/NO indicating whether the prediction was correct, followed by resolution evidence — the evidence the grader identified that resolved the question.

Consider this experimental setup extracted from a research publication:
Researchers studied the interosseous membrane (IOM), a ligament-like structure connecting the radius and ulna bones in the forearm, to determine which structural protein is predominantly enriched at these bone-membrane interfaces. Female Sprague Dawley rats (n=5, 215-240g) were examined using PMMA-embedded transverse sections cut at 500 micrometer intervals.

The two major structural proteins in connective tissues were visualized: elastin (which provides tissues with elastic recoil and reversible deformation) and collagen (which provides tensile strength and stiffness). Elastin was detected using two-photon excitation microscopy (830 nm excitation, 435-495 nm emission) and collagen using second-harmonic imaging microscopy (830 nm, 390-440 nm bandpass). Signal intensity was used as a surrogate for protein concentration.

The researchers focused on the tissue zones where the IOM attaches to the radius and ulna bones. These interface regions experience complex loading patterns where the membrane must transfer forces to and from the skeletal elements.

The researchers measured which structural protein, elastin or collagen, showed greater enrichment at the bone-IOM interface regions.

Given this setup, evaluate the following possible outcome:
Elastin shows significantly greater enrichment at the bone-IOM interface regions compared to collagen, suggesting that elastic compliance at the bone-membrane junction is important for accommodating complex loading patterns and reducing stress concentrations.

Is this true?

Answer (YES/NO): YES